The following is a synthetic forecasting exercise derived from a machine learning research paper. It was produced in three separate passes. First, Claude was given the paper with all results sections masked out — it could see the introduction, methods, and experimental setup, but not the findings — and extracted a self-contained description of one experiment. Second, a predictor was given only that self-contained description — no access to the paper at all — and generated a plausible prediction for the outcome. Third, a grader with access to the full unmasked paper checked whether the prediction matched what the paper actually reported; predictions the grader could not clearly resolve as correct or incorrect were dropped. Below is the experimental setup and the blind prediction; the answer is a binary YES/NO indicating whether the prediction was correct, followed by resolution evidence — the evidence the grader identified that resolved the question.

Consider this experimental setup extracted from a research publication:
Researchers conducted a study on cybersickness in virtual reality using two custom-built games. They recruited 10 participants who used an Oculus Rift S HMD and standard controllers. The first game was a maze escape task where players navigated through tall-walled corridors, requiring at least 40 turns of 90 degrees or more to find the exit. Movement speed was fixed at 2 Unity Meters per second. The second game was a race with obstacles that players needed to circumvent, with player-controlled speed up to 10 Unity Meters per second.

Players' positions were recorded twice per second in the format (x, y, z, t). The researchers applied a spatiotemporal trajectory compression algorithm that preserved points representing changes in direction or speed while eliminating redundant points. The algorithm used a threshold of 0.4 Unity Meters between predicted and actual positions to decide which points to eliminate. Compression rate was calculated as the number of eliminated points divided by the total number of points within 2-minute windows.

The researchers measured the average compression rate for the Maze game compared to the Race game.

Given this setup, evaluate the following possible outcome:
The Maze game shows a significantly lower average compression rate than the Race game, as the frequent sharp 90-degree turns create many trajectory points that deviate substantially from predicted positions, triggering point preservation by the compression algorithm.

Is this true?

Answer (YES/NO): NO